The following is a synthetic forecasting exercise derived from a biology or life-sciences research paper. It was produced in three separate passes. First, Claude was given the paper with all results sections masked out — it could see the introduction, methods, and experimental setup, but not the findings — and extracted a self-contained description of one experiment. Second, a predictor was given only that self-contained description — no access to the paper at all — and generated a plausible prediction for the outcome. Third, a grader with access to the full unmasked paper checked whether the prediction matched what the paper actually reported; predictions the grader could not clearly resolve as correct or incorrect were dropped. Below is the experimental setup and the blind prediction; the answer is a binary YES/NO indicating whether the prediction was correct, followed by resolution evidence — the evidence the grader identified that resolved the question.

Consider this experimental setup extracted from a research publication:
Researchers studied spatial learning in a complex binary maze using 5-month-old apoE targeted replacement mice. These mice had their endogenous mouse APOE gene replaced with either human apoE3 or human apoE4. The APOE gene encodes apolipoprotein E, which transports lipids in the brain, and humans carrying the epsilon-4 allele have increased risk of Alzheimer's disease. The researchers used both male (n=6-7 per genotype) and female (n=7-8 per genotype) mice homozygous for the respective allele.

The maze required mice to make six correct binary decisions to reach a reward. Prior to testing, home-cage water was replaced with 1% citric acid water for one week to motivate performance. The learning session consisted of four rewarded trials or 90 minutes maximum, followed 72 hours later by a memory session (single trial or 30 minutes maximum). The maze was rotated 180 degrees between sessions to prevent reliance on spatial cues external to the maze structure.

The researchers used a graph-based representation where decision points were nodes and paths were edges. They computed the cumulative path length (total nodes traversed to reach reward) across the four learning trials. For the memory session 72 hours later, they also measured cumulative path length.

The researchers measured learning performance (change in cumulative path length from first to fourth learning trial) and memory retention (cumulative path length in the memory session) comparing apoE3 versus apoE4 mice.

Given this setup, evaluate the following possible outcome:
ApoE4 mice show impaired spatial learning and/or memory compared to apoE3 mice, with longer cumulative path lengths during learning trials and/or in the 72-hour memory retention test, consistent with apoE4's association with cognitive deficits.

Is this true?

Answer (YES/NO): NO